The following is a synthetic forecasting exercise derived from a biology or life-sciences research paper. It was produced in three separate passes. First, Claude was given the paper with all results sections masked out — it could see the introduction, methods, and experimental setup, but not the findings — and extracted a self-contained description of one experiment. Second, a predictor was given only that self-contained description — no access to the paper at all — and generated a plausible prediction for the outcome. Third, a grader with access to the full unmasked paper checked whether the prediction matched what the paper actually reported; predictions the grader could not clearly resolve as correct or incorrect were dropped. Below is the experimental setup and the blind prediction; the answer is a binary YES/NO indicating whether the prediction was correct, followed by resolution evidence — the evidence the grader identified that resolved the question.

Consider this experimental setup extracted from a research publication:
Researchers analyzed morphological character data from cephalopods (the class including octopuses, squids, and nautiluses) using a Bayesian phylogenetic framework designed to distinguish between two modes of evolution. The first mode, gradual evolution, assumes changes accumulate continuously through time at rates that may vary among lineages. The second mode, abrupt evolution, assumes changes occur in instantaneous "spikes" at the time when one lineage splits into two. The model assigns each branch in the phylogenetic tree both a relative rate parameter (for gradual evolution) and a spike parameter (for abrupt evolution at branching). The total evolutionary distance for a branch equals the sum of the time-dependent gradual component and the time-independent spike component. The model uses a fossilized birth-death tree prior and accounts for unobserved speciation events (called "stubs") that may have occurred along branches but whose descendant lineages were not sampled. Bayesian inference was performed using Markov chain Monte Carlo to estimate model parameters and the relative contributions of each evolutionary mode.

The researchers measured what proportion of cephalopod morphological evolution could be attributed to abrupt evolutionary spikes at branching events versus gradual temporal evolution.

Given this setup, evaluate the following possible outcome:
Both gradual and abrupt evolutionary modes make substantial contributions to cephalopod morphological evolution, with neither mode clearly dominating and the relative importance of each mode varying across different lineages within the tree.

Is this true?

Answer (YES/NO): NO